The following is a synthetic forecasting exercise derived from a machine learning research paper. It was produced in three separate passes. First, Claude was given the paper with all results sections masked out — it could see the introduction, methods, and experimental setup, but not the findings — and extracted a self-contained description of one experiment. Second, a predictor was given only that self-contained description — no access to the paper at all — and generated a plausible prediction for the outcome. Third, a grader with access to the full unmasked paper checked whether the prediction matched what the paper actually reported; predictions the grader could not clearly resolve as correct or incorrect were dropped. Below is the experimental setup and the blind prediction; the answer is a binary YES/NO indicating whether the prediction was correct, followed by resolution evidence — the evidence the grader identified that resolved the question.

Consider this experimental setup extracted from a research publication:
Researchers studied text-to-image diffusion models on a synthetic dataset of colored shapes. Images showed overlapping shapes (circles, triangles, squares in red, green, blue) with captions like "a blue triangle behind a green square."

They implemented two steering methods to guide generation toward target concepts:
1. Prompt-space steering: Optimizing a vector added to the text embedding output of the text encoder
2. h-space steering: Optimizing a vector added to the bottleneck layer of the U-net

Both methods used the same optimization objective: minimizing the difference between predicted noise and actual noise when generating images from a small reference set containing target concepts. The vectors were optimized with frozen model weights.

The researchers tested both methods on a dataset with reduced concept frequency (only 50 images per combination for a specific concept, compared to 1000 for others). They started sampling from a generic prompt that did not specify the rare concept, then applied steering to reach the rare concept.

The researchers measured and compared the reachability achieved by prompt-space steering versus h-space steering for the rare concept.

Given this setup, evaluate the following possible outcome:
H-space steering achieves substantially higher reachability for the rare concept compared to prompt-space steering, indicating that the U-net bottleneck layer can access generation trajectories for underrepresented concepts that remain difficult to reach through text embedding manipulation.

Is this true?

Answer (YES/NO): NO